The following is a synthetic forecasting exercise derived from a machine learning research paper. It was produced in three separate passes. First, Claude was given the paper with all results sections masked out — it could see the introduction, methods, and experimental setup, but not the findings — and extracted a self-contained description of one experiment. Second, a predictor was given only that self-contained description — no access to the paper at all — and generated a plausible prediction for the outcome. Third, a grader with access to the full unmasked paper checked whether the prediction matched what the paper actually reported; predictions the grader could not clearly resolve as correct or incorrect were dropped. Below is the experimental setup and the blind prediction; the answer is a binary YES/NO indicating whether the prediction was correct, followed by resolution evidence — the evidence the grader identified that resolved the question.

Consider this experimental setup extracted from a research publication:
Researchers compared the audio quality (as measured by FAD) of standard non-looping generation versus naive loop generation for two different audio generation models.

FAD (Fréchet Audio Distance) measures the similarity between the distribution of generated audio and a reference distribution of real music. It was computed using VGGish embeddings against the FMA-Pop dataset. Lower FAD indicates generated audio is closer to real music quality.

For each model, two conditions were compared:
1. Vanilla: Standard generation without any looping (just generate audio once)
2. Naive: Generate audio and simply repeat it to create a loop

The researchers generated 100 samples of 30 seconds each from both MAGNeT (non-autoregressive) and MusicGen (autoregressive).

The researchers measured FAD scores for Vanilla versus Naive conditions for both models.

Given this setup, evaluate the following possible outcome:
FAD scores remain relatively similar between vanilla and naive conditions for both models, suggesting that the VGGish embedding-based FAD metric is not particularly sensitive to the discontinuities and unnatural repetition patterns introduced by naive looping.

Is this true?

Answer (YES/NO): YES